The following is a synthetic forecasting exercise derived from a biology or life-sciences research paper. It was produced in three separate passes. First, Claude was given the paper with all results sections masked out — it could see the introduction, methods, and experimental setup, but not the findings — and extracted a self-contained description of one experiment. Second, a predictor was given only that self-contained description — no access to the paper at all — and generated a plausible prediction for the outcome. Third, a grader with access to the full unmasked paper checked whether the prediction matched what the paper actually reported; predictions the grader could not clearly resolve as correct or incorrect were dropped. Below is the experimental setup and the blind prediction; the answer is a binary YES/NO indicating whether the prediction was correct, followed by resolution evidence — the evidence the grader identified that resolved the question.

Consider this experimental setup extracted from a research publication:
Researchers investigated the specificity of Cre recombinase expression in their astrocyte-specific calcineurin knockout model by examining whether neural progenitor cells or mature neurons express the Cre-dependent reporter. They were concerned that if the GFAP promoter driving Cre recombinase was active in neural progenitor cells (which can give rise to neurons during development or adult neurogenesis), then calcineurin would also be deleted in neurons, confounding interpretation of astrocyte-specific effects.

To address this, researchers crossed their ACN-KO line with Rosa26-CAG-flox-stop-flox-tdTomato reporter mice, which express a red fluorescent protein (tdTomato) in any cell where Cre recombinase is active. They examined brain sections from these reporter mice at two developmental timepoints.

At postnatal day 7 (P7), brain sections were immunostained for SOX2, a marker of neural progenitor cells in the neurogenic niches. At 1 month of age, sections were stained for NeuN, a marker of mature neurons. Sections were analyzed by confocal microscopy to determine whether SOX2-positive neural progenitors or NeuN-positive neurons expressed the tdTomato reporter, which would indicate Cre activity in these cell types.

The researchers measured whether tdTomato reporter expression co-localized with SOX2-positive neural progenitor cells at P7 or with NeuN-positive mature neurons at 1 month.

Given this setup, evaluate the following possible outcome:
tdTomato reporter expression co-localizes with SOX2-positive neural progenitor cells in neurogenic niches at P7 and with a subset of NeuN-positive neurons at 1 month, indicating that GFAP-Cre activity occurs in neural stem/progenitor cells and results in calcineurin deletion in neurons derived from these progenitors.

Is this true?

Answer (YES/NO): NO